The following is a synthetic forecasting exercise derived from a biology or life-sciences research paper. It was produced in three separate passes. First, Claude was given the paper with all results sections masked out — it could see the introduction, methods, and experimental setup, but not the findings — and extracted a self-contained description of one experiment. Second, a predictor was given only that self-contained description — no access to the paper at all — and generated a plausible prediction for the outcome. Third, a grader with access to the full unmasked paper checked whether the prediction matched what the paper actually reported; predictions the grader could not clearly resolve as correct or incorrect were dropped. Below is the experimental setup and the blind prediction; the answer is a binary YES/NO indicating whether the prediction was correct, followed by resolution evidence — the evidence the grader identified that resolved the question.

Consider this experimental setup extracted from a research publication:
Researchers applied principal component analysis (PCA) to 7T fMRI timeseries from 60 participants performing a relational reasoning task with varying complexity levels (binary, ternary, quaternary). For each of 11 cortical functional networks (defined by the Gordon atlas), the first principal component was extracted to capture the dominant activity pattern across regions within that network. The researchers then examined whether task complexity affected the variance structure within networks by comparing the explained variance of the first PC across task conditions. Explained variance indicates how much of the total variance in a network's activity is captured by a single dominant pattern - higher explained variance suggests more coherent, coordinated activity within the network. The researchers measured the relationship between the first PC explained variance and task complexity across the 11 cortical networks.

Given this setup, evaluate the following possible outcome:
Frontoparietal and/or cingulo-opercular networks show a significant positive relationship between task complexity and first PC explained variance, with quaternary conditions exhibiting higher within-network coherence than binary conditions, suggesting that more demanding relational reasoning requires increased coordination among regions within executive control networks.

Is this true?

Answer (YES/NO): NO